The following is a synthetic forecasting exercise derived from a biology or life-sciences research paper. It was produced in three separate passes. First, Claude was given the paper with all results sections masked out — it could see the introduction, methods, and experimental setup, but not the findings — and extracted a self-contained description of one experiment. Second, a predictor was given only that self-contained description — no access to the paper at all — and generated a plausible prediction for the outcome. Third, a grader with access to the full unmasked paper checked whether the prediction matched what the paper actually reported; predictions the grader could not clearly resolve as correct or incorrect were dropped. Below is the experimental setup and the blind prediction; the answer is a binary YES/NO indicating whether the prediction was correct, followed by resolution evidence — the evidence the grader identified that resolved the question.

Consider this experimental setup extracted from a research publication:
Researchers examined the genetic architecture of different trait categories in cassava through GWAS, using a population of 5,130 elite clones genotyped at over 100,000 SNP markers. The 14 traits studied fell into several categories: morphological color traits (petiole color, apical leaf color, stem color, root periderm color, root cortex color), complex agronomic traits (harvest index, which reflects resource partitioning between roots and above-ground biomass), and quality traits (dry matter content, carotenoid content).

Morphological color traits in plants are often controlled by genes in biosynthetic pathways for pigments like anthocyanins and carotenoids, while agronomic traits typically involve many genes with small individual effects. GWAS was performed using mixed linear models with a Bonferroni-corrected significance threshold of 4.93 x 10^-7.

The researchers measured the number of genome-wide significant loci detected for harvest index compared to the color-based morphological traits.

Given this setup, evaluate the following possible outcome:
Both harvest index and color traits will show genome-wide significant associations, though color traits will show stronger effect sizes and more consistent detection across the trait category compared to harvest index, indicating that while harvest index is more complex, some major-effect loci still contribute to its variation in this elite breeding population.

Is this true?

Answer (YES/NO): YES